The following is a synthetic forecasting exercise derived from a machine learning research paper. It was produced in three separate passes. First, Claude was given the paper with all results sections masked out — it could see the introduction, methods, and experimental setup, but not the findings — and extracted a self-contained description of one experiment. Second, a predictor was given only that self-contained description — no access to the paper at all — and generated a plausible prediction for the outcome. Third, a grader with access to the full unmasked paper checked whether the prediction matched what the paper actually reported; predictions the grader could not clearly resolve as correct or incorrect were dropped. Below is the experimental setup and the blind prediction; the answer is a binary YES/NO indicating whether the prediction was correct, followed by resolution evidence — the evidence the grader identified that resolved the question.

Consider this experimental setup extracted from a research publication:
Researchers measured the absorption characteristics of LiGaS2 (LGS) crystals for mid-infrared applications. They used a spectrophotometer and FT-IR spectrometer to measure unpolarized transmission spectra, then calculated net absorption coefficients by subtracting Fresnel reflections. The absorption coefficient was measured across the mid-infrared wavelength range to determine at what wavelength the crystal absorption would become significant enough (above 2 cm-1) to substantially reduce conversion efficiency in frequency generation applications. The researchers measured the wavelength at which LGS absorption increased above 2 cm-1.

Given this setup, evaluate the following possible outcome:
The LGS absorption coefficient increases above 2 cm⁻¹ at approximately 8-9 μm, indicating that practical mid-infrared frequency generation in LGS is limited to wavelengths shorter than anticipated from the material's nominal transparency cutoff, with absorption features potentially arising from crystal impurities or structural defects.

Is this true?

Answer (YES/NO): YES